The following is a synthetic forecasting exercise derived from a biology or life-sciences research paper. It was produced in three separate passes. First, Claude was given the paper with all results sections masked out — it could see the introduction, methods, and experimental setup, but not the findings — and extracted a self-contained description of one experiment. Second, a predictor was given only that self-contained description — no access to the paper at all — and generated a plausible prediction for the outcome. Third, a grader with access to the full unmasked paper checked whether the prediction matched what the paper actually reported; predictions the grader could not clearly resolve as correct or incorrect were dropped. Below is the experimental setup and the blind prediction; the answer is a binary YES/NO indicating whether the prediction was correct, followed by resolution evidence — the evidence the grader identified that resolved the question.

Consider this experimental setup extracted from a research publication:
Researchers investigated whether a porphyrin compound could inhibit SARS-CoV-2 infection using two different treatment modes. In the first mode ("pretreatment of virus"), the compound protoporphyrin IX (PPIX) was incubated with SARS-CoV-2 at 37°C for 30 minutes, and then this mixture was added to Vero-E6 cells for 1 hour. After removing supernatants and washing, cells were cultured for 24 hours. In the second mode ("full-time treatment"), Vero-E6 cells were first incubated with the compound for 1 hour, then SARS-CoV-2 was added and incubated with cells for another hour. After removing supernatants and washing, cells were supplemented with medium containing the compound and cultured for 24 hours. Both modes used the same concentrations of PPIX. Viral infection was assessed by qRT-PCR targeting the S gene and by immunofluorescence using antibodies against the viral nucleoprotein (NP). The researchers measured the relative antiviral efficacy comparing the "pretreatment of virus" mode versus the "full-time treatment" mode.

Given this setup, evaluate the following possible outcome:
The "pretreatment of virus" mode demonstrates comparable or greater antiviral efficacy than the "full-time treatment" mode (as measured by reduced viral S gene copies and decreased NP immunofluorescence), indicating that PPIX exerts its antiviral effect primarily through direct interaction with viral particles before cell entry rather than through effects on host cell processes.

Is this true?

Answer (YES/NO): NO